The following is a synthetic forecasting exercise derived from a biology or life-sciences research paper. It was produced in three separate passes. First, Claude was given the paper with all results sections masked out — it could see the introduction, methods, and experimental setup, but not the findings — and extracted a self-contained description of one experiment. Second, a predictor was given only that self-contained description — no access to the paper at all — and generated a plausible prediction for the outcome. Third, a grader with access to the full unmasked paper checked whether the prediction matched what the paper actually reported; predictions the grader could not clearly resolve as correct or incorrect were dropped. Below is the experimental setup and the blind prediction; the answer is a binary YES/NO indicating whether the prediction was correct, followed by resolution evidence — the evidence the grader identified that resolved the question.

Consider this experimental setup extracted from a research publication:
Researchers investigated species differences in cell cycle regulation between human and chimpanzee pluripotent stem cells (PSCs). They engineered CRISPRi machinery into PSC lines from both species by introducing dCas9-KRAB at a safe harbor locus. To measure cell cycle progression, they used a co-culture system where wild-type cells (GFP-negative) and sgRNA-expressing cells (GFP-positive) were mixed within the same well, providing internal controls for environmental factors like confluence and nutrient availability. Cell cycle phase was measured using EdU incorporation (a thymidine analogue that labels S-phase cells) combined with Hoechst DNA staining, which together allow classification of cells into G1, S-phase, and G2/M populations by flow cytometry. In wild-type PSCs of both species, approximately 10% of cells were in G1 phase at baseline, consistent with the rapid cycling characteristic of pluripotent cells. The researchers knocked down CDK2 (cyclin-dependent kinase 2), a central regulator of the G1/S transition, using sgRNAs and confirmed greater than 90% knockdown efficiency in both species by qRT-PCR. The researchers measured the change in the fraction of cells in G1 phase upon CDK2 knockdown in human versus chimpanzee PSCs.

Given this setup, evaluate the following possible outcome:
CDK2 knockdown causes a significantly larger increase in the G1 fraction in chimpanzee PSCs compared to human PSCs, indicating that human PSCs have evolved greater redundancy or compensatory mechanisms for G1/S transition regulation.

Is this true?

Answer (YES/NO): YES